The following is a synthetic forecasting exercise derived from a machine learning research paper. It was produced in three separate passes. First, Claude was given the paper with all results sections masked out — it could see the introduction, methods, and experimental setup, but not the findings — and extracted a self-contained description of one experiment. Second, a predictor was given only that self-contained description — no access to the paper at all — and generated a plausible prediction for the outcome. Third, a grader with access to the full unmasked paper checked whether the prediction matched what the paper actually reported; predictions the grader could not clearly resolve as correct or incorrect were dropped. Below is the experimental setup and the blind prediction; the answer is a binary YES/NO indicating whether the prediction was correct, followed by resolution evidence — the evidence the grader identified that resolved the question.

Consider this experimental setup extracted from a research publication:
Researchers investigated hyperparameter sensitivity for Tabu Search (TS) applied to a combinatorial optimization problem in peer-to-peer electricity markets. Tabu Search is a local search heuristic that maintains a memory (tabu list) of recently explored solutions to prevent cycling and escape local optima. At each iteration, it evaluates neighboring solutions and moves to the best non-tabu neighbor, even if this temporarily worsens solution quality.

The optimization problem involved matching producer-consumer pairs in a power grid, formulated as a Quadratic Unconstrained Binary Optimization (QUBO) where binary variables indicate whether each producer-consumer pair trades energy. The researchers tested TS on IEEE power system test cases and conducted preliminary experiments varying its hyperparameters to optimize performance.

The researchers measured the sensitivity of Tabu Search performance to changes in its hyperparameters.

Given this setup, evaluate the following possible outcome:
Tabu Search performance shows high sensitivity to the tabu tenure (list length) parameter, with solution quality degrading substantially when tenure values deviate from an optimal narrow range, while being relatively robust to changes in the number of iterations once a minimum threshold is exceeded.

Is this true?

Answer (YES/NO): NO